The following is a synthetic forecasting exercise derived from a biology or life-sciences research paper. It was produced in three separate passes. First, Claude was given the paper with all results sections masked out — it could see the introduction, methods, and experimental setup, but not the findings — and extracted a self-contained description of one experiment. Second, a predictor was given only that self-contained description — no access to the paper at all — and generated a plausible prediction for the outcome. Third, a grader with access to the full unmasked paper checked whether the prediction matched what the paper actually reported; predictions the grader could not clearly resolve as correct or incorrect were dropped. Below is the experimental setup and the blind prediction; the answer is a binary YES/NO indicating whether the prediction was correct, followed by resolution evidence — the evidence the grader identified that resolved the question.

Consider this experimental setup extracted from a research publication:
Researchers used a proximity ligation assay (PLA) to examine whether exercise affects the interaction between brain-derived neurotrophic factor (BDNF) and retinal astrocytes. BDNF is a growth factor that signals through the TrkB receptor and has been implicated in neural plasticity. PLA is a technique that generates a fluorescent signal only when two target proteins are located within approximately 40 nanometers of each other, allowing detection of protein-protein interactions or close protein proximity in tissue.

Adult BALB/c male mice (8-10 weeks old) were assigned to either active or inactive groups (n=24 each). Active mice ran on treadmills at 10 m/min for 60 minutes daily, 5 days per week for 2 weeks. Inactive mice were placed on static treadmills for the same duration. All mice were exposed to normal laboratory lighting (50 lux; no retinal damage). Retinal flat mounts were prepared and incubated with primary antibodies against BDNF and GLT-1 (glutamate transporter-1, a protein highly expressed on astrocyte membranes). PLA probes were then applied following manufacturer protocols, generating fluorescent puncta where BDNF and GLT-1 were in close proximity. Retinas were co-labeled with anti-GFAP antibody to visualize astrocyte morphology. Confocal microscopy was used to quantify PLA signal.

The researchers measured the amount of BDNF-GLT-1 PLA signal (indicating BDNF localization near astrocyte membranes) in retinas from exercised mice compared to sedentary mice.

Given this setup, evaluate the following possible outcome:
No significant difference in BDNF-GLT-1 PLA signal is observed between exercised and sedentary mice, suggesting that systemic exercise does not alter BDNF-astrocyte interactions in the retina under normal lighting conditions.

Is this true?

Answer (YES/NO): NO